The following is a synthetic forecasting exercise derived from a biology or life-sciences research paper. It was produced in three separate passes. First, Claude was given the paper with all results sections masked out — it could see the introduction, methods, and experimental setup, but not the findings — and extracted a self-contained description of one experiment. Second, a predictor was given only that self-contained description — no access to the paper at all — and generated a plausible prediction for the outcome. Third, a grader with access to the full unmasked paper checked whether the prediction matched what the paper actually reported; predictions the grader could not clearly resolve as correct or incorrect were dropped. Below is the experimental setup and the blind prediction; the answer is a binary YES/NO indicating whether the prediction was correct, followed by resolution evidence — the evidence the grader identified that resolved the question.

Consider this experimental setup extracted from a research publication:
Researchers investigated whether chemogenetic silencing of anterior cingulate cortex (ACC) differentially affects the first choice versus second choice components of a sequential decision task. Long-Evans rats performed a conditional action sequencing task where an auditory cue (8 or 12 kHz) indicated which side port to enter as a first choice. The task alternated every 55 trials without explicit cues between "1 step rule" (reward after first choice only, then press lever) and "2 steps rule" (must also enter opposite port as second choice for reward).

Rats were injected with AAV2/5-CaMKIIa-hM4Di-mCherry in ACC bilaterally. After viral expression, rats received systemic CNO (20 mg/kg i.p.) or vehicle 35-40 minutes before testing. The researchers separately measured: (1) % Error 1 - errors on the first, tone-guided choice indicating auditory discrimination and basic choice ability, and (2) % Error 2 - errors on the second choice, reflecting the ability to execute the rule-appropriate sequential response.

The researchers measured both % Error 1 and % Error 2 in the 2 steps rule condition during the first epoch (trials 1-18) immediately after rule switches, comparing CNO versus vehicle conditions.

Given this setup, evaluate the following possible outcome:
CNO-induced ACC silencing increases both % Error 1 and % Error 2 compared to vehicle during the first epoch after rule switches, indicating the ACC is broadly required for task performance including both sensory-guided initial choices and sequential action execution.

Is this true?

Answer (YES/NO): NO